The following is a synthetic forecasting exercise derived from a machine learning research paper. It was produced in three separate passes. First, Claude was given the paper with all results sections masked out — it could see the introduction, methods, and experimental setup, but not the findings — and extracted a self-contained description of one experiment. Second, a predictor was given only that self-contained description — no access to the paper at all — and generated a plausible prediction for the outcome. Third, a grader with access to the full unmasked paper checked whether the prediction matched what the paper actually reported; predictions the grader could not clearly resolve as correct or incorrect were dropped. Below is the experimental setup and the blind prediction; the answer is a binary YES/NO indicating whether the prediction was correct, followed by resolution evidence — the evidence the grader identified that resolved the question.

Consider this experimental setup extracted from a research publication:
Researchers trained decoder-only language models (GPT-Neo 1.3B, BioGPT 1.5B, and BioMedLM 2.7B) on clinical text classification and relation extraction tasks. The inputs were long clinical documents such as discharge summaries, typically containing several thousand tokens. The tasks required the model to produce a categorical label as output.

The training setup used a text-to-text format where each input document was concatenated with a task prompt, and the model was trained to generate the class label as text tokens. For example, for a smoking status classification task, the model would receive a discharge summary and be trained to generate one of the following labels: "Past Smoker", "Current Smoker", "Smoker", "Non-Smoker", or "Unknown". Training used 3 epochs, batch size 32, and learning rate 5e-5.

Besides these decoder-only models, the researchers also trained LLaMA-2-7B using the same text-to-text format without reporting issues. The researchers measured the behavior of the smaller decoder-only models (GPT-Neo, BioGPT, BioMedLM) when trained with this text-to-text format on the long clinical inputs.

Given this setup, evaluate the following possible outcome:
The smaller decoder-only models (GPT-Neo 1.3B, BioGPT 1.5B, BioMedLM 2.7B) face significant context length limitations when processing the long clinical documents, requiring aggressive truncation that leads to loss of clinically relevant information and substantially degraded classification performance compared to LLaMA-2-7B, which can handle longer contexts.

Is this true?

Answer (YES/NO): NO